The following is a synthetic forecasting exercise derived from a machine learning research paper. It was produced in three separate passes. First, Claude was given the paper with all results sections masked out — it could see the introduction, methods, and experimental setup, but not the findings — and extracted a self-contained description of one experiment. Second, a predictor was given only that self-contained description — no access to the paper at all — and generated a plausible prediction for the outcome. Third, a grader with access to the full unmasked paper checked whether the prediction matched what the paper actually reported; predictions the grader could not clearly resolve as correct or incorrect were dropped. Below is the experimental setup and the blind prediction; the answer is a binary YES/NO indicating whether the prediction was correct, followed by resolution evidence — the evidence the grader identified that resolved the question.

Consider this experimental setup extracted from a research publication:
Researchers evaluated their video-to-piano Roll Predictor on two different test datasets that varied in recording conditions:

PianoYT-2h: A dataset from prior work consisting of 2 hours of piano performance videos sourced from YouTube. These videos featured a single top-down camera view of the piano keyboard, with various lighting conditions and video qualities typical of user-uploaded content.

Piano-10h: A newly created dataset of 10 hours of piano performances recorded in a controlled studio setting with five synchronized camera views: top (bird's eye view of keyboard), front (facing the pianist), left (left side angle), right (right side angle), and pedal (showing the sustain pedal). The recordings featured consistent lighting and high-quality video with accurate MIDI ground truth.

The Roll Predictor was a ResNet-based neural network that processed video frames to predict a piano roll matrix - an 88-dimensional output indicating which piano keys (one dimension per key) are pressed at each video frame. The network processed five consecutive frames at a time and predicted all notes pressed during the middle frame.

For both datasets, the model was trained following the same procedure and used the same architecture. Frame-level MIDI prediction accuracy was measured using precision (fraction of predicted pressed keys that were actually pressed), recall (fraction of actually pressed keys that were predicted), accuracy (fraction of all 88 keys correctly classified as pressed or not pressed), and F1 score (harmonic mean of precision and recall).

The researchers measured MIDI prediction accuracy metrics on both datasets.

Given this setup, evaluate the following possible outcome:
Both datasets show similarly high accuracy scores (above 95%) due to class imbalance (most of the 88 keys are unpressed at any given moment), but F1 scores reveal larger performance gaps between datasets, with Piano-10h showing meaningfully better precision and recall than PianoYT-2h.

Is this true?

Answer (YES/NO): NO